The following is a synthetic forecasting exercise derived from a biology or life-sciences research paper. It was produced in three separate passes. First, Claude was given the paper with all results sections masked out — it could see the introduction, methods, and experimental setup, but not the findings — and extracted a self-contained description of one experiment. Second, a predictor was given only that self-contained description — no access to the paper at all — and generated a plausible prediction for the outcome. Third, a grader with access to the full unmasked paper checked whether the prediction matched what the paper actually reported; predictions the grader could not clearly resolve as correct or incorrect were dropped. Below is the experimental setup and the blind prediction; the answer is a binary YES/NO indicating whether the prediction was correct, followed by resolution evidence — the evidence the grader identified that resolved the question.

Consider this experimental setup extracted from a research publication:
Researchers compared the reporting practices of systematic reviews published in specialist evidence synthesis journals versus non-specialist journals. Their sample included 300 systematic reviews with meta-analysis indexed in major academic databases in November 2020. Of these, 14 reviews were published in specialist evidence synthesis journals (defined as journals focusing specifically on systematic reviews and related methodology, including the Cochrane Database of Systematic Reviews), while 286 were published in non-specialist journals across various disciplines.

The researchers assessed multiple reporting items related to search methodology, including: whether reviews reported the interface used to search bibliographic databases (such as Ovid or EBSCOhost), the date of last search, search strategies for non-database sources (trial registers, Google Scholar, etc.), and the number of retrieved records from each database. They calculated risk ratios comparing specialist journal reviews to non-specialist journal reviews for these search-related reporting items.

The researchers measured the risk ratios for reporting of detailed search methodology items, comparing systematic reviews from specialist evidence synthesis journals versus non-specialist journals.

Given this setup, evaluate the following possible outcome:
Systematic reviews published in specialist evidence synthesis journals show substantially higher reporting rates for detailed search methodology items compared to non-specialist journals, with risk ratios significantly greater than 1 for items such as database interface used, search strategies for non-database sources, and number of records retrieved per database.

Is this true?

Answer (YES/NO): YES